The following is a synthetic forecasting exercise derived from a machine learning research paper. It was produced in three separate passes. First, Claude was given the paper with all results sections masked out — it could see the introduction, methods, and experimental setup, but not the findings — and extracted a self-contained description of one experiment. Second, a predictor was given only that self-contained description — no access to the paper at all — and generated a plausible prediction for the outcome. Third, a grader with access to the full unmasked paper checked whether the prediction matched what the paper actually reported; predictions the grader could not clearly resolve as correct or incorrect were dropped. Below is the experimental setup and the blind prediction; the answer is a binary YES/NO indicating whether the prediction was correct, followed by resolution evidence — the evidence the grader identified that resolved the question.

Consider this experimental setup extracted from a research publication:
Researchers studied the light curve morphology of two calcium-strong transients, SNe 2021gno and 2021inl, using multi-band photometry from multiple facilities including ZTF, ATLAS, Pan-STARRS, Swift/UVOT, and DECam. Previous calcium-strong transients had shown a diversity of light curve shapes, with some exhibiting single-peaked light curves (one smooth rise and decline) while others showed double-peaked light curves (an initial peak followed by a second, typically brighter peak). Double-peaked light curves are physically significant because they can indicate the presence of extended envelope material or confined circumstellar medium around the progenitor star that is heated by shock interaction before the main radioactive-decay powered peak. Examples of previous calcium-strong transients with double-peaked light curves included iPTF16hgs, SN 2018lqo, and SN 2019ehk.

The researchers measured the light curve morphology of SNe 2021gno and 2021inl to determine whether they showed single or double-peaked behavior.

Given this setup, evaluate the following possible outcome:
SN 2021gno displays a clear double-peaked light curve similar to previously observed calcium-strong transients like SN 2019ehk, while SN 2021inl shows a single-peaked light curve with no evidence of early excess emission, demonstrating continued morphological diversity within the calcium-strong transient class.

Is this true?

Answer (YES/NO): NO